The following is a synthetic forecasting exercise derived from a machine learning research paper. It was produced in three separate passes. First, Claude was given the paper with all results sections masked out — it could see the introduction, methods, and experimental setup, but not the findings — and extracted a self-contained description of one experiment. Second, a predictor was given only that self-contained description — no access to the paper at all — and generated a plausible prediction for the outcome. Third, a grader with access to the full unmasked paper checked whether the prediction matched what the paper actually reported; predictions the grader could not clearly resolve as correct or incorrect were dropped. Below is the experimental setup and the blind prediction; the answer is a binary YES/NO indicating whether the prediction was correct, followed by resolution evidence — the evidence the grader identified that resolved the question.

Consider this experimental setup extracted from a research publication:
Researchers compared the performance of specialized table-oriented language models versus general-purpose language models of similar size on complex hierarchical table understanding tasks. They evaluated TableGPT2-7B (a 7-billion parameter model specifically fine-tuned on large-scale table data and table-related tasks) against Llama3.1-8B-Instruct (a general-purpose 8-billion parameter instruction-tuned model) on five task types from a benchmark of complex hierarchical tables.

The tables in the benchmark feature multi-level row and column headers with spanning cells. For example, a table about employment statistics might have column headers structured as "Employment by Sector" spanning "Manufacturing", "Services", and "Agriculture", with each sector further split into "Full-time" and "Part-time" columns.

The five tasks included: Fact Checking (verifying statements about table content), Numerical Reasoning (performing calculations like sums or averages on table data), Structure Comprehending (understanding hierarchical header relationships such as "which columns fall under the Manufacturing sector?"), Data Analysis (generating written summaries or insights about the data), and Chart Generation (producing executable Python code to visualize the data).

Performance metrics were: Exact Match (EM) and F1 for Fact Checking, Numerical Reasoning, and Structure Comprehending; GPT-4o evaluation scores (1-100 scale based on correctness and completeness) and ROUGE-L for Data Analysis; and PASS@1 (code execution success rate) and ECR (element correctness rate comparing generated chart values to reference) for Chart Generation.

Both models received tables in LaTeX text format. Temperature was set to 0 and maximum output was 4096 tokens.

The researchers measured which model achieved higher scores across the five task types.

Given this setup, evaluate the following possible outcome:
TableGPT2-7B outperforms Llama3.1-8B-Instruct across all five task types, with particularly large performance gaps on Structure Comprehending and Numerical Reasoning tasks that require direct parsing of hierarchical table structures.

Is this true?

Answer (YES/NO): NO